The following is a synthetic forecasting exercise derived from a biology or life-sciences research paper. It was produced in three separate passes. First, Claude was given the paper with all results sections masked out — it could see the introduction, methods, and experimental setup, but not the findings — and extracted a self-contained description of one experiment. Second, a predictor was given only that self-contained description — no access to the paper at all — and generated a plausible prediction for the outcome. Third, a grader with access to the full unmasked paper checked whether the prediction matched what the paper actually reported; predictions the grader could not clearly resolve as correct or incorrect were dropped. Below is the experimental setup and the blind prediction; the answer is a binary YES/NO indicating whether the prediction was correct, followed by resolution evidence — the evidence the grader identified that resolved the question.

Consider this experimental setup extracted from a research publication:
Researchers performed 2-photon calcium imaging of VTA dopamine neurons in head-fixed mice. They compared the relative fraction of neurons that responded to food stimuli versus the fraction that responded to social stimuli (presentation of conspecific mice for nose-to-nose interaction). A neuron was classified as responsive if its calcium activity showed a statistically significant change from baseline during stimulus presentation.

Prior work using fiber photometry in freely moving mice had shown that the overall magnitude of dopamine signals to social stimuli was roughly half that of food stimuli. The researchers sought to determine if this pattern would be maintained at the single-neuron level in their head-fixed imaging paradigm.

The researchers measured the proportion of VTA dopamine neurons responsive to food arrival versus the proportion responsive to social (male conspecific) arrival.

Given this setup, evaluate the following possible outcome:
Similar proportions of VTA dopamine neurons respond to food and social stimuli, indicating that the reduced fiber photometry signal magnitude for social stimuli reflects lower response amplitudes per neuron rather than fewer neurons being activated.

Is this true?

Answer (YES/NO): NO